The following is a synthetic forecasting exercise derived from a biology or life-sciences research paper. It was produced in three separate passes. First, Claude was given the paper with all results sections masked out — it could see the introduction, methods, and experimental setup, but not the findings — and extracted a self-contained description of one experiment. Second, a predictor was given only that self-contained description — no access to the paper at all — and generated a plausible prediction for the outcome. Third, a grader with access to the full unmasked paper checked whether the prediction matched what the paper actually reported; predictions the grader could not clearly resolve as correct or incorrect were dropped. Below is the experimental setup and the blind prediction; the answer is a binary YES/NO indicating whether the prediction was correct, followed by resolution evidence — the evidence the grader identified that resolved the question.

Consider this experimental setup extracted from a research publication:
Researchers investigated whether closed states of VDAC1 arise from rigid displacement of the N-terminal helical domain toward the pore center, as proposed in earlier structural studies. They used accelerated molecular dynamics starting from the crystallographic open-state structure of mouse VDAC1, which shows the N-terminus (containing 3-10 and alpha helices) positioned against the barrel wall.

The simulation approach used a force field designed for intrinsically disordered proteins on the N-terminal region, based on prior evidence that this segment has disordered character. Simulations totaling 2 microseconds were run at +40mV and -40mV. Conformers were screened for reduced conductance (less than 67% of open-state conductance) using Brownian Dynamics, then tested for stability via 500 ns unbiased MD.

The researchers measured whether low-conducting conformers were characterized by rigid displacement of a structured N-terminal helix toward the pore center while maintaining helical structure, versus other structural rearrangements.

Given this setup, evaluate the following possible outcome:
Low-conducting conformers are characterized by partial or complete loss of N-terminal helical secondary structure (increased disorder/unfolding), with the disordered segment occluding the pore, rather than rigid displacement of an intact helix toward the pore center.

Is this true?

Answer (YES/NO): YES